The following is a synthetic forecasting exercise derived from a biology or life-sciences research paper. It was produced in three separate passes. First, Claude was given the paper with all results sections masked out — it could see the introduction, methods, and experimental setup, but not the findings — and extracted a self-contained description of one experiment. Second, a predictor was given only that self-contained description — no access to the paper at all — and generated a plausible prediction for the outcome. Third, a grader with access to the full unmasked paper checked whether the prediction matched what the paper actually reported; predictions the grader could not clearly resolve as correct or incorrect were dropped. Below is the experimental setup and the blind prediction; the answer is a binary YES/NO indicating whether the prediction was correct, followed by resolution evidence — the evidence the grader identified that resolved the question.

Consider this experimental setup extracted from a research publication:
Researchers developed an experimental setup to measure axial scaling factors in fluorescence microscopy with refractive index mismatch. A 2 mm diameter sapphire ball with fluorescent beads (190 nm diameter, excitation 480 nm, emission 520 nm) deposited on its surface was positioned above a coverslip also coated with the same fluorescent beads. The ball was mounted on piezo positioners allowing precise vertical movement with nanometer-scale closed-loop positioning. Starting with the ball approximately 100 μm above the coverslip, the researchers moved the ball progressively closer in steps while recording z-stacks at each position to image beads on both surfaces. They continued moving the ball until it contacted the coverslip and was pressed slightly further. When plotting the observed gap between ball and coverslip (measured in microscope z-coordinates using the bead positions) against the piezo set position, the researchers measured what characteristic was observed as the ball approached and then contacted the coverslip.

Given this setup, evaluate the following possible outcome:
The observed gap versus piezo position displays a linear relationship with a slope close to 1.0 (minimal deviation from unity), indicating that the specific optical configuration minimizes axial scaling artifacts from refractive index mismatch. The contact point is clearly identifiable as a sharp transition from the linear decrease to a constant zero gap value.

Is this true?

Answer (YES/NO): NO